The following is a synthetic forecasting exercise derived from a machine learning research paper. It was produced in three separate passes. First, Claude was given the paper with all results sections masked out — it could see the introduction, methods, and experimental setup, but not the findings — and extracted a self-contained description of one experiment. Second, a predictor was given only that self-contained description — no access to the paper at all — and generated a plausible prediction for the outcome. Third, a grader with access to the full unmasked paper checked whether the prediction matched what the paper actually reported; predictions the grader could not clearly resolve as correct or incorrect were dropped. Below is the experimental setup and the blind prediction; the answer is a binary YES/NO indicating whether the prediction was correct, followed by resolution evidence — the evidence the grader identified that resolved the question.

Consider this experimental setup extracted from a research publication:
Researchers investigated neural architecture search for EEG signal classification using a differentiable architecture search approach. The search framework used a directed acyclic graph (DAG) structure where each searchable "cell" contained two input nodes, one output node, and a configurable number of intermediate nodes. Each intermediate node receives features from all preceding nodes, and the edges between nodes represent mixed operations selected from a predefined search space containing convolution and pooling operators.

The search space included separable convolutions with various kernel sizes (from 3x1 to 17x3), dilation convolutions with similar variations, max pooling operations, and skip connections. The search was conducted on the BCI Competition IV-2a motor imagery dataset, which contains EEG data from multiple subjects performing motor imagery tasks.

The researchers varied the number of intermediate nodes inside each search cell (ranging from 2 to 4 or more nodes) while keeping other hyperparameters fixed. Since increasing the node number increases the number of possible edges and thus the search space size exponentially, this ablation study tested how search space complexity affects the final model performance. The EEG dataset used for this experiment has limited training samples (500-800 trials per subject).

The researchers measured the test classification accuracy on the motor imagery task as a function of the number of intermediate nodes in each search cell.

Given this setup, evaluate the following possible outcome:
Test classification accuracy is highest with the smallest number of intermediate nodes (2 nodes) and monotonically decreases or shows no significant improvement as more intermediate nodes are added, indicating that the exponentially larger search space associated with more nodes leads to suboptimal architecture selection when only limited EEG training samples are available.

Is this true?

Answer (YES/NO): YES